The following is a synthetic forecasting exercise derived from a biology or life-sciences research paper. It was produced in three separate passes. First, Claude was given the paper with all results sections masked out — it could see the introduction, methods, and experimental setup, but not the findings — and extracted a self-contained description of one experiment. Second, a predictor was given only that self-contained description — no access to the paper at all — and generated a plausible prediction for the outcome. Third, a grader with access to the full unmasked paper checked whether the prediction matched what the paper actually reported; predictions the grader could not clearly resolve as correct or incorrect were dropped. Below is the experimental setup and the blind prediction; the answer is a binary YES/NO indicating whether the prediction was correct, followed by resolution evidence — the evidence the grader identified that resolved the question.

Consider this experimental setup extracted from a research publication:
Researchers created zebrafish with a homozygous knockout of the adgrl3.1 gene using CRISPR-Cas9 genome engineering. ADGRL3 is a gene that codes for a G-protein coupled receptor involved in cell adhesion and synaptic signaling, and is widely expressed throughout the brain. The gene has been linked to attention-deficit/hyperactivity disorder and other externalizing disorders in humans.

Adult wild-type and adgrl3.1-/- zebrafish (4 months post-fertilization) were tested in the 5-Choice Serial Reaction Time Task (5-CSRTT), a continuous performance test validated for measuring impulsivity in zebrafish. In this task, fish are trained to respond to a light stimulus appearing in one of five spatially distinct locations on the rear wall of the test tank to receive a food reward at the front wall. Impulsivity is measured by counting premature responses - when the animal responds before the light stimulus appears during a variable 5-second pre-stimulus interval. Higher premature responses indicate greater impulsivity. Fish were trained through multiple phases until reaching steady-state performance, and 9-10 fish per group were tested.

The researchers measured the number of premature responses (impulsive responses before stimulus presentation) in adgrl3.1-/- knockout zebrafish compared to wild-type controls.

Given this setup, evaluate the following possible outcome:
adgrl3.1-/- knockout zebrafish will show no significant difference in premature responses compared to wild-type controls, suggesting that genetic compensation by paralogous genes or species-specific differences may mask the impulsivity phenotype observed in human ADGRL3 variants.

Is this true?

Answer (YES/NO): NO